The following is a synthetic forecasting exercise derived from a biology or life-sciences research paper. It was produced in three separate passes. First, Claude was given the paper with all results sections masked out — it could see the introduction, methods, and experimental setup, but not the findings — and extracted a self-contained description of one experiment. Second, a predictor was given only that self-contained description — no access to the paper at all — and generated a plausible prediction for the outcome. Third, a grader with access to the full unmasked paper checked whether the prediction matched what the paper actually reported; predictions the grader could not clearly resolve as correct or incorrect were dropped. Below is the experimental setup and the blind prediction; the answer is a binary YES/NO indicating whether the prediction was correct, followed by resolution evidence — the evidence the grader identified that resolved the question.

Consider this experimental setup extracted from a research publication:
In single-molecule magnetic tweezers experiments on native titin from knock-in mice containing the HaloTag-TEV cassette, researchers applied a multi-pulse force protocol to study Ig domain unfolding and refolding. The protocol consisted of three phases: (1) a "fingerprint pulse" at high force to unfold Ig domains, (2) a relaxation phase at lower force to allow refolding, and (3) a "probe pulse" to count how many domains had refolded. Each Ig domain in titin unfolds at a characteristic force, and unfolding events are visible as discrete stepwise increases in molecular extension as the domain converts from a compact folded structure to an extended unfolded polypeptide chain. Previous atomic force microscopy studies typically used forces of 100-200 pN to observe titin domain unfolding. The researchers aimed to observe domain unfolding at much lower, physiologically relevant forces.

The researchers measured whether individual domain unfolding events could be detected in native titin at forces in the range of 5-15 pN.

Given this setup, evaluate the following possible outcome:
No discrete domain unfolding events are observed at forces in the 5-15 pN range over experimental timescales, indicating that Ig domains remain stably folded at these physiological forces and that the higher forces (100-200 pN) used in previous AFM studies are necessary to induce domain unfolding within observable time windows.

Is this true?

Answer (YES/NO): NO